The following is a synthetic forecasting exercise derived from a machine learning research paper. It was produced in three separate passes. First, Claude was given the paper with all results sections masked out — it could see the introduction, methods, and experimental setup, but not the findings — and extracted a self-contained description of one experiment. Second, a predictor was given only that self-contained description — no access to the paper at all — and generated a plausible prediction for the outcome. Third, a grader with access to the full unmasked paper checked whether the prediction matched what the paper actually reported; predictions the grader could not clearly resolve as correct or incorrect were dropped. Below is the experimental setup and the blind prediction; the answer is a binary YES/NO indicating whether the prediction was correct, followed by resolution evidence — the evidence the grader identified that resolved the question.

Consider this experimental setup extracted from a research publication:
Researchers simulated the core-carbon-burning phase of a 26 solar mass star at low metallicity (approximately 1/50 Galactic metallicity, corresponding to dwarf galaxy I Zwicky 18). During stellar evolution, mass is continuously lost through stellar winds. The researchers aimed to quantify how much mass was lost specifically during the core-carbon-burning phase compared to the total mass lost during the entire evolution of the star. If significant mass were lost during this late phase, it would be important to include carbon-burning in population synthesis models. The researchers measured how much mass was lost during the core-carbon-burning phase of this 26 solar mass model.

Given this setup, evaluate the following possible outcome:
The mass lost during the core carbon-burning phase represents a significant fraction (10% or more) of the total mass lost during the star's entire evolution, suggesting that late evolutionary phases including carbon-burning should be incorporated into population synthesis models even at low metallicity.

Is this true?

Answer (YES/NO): NO